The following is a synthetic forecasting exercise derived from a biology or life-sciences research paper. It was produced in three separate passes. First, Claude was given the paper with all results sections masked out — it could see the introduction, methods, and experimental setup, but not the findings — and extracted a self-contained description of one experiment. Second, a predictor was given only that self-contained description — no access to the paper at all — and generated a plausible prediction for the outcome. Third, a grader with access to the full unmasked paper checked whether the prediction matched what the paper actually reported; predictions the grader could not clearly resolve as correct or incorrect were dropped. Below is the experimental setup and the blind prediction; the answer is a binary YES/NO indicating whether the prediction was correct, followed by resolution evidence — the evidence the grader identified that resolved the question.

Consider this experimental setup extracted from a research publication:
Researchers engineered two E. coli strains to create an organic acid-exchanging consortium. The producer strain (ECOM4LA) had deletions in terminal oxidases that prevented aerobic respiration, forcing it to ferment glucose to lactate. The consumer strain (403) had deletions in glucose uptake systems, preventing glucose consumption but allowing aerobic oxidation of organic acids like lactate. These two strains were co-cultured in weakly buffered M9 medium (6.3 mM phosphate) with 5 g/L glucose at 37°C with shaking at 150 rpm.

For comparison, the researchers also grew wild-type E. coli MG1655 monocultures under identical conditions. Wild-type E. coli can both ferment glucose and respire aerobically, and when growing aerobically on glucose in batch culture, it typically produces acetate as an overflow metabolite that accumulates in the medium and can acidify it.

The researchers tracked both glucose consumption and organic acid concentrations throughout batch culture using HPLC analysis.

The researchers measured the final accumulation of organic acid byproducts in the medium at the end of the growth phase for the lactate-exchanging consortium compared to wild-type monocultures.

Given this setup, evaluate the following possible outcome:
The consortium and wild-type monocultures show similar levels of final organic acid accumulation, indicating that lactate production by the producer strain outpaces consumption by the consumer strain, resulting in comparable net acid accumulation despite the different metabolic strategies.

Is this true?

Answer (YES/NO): NO